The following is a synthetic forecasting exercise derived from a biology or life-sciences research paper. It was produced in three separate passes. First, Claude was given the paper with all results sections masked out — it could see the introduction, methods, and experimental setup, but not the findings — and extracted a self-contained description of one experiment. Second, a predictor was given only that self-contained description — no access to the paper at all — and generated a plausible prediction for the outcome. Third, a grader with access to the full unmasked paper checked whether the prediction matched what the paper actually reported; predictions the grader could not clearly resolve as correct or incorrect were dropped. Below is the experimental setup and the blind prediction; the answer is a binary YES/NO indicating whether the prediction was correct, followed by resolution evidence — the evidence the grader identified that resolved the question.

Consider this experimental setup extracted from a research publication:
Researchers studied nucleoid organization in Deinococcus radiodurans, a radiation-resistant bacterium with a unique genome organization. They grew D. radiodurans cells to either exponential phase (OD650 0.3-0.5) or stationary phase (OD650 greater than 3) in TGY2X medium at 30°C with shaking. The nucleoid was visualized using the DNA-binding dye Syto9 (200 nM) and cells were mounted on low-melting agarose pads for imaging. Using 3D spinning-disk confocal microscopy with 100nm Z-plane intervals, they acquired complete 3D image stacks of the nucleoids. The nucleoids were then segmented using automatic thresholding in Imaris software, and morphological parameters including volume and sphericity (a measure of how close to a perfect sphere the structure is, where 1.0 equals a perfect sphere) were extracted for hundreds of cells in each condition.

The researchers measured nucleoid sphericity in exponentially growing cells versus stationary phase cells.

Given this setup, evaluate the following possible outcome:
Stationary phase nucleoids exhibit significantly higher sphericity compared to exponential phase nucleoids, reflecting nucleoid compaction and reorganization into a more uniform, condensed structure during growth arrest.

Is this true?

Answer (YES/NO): YES